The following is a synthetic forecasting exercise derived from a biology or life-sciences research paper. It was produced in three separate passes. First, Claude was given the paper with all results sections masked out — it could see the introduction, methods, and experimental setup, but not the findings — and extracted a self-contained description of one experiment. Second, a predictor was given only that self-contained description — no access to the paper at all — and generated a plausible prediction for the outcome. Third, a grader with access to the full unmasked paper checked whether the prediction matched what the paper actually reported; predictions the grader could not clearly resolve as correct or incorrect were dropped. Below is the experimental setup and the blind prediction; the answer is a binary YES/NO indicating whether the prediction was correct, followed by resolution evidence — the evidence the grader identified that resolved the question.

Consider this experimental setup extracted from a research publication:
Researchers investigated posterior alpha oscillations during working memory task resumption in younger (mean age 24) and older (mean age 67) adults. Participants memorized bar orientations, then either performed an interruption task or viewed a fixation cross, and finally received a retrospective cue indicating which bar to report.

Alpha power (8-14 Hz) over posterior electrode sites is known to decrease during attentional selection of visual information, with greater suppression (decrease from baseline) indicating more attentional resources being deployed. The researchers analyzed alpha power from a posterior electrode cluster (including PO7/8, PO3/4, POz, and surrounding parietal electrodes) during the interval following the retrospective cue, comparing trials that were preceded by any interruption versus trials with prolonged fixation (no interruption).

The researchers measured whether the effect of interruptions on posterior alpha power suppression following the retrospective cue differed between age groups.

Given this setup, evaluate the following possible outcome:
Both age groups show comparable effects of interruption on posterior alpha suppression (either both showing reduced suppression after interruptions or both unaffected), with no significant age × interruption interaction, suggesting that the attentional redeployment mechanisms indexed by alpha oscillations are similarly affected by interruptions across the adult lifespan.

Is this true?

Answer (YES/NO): NO